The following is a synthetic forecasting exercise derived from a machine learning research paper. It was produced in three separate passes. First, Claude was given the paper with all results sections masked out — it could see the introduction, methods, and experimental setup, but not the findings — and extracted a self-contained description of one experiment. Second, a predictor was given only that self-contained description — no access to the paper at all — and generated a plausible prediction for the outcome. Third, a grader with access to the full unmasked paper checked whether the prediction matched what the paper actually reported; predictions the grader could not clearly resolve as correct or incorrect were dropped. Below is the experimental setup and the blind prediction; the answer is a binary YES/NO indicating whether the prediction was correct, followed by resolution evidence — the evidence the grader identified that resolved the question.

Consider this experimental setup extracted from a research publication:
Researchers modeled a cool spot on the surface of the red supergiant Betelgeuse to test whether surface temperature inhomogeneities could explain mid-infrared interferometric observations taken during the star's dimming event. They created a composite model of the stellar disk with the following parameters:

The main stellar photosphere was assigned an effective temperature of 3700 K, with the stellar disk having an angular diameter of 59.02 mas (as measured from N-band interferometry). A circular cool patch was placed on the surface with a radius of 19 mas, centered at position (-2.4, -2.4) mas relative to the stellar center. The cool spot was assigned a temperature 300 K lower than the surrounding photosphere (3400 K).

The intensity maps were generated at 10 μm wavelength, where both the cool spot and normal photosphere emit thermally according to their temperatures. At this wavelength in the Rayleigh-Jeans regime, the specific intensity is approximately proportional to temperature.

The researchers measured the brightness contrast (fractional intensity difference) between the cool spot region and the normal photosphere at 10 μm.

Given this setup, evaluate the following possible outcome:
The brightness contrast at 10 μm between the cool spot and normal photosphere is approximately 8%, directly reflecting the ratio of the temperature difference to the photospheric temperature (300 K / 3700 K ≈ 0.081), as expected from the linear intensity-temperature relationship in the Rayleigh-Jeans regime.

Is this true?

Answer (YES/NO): NO